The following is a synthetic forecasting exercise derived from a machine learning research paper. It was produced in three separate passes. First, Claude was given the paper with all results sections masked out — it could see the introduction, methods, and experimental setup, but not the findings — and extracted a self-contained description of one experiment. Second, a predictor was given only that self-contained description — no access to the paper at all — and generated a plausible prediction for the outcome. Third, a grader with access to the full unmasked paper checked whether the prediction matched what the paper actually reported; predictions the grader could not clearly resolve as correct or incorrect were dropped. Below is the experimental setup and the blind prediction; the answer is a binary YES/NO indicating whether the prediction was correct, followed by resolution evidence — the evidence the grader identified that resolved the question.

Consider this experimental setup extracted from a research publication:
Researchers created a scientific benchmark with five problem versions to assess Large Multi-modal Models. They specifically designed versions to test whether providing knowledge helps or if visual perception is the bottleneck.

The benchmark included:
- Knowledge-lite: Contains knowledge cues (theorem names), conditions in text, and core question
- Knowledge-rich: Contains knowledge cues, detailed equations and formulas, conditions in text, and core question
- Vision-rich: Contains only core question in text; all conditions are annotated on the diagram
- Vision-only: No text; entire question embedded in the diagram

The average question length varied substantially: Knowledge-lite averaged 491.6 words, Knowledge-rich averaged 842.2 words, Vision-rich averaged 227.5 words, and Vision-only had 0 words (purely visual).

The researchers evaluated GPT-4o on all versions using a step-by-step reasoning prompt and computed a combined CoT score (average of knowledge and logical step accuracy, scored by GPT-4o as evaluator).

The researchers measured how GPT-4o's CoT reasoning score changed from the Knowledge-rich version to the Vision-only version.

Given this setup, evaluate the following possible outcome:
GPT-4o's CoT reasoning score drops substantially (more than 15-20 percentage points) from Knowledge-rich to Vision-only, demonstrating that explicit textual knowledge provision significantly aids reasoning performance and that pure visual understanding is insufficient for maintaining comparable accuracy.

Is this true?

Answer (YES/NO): NO